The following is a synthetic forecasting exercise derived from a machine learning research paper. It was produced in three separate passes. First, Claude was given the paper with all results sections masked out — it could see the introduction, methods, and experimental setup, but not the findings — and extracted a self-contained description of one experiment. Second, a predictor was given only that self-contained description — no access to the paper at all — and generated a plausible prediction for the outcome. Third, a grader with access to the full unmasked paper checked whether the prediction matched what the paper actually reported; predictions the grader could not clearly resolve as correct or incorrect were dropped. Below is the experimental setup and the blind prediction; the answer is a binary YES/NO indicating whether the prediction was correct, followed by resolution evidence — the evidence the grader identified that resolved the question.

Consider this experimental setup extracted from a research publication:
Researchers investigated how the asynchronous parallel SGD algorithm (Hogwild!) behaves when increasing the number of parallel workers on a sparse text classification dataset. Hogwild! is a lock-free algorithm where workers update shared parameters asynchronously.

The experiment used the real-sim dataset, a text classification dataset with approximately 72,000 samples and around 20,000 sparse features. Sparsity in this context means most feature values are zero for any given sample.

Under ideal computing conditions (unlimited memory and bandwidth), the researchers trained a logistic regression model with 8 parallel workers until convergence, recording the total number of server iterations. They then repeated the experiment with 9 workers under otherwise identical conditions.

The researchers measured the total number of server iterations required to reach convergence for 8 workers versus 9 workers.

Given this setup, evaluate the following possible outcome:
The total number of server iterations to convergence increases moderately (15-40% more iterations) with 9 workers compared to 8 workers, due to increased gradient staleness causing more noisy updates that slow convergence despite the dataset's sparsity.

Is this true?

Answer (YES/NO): NO